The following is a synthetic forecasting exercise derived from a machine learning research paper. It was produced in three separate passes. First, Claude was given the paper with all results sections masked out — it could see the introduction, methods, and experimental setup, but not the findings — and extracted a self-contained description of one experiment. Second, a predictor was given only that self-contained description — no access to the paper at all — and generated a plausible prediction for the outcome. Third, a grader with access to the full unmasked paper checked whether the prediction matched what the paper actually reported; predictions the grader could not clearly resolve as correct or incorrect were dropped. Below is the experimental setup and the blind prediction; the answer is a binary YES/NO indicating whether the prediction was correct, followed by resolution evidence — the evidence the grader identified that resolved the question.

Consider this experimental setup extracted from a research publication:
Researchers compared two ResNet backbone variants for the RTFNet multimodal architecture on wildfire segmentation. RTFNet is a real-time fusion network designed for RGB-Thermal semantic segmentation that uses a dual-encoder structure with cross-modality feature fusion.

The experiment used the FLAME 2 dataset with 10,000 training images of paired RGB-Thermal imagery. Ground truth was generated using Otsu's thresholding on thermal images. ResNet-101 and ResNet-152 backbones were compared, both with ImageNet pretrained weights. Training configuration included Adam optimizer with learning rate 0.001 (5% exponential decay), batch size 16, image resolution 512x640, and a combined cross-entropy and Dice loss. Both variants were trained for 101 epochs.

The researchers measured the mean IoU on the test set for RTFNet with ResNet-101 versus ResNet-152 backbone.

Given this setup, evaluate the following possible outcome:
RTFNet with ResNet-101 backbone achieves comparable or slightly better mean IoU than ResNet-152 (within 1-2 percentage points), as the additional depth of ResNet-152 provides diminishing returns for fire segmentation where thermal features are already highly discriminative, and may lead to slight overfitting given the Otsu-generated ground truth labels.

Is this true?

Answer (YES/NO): YES